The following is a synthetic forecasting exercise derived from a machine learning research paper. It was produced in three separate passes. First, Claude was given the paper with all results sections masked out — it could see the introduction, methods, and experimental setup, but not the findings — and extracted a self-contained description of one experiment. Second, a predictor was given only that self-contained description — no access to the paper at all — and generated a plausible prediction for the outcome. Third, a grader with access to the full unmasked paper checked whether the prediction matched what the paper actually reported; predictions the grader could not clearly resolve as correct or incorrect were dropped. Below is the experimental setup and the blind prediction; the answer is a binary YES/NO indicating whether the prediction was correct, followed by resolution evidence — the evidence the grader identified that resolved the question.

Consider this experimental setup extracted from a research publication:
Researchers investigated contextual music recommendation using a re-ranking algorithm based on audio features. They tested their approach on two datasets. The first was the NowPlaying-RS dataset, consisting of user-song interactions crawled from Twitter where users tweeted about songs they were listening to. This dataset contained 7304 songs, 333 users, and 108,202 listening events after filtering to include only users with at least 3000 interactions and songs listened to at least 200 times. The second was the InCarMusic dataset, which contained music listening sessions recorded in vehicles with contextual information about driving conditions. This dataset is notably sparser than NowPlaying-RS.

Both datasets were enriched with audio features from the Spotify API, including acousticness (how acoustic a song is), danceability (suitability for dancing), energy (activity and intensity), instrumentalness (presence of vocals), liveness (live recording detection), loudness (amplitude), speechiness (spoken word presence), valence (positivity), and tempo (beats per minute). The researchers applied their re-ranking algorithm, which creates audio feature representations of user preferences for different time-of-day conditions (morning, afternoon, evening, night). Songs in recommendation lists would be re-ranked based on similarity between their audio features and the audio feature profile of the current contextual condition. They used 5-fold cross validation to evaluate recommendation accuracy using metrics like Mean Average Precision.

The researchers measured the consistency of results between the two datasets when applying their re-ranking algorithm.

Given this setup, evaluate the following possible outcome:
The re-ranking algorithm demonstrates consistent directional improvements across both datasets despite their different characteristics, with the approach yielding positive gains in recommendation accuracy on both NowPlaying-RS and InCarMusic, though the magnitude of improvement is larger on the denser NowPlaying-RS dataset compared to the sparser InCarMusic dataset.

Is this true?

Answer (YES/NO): NO